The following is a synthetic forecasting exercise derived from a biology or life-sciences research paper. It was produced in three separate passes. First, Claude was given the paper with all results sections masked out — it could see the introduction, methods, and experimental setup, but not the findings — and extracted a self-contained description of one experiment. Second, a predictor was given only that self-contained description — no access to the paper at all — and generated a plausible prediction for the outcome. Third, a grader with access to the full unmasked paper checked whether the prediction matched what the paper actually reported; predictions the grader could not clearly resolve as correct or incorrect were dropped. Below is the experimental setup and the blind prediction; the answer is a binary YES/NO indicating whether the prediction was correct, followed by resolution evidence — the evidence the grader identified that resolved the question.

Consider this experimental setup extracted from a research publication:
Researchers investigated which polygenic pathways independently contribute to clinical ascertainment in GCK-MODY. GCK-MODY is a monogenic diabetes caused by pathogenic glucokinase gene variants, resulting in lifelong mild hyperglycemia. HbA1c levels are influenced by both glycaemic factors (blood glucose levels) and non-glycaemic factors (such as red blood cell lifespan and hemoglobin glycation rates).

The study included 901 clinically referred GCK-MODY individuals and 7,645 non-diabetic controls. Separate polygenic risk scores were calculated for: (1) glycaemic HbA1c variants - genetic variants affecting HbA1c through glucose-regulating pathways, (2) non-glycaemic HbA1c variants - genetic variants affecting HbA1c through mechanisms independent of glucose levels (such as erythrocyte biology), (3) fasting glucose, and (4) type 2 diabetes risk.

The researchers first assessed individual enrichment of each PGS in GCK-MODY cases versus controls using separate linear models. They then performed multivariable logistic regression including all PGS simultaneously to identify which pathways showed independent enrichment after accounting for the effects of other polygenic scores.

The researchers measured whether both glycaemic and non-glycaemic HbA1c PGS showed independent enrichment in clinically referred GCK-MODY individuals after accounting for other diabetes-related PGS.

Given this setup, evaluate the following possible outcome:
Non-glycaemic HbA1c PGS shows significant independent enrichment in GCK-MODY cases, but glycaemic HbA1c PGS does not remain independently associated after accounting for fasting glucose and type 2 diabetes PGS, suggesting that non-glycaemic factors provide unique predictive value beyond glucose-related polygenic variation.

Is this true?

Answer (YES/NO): NO